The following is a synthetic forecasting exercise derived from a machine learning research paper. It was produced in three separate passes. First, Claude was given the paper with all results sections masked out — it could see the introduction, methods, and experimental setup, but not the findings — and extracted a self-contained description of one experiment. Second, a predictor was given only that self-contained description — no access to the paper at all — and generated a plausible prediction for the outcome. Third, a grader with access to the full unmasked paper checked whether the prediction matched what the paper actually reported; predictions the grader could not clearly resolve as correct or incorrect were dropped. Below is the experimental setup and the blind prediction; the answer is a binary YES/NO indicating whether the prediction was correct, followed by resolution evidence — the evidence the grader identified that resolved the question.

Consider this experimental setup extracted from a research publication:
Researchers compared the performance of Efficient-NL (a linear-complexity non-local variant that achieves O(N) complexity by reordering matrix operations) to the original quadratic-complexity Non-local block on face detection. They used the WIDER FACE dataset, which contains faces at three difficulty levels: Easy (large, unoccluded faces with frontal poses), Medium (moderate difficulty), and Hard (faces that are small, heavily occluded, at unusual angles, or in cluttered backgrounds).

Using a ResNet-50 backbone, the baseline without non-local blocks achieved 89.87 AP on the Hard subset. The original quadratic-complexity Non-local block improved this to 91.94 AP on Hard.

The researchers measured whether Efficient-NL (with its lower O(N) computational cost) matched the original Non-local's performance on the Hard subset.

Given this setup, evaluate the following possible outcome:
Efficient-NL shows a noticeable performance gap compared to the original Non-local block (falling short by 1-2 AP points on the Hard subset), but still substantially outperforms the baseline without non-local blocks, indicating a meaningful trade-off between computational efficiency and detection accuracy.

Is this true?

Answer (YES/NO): NO